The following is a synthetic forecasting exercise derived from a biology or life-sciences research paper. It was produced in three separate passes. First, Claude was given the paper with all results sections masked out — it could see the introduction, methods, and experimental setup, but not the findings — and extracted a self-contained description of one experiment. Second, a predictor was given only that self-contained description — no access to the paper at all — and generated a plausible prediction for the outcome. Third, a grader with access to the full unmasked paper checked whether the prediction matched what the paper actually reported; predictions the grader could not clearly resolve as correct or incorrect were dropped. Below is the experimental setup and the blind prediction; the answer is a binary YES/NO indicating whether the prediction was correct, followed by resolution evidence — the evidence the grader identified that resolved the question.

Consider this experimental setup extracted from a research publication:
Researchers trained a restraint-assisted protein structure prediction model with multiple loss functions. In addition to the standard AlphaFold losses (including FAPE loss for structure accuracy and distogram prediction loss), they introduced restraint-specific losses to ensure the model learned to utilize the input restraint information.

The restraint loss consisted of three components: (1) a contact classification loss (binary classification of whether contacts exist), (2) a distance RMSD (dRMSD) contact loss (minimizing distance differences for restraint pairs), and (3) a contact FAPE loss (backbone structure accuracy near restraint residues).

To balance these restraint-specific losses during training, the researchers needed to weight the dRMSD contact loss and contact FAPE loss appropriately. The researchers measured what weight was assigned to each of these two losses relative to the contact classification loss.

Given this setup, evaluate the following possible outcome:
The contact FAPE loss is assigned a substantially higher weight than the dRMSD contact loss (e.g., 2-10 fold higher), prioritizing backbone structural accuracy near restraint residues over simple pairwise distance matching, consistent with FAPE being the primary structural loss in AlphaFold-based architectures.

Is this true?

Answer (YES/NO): NO